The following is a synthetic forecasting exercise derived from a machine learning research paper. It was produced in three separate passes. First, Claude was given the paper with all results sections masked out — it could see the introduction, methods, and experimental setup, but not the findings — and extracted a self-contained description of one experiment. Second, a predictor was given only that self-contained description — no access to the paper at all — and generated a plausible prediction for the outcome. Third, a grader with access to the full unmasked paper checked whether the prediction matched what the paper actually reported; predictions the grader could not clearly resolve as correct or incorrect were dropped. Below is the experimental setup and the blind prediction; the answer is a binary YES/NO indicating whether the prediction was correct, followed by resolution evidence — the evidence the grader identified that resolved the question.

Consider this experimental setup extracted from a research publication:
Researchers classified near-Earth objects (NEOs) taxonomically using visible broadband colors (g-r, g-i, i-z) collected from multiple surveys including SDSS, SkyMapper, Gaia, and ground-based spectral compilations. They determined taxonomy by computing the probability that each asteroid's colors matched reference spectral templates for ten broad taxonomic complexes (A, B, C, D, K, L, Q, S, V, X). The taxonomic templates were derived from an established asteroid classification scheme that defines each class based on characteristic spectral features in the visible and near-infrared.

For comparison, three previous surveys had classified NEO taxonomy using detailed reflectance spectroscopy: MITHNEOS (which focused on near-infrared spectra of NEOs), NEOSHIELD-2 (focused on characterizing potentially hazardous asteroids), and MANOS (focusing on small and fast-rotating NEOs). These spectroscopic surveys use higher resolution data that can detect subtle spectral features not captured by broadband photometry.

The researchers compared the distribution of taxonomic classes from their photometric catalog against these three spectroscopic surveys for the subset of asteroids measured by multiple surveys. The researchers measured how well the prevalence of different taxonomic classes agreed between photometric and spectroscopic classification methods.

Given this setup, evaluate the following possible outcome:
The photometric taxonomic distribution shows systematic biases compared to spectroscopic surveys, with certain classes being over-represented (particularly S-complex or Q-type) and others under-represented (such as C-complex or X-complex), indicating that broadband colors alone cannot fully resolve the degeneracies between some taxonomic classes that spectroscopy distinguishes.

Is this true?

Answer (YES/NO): NO